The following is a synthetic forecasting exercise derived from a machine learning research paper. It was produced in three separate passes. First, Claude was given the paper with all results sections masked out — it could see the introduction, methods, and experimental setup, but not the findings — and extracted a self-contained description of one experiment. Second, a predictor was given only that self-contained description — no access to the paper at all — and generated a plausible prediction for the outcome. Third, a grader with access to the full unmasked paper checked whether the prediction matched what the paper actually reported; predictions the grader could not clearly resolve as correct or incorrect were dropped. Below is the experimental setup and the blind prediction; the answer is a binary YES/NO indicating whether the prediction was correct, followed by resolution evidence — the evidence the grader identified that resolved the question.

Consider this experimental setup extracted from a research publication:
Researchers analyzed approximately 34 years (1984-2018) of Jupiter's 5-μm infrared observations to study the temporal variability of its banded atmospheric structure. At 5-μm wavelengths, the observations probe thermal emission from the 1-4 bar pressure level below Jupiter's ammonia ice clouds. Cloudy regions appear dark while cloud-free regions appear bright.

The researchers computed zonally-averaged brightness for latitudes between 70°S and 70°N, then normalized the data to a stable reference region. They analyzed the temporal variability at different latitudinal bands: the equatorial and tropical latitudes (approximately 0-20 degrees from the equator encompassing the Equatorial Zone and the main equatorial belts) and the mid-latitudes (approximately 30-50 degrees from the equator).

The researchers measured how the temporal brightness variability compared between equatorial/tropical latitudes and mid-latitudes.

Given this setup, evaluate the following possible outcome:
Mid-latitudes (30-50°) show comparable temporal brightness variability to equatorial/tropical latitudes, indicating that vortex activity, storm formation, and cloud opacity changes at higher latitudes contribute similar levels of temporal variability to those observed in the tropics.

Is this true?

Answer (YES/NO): NO